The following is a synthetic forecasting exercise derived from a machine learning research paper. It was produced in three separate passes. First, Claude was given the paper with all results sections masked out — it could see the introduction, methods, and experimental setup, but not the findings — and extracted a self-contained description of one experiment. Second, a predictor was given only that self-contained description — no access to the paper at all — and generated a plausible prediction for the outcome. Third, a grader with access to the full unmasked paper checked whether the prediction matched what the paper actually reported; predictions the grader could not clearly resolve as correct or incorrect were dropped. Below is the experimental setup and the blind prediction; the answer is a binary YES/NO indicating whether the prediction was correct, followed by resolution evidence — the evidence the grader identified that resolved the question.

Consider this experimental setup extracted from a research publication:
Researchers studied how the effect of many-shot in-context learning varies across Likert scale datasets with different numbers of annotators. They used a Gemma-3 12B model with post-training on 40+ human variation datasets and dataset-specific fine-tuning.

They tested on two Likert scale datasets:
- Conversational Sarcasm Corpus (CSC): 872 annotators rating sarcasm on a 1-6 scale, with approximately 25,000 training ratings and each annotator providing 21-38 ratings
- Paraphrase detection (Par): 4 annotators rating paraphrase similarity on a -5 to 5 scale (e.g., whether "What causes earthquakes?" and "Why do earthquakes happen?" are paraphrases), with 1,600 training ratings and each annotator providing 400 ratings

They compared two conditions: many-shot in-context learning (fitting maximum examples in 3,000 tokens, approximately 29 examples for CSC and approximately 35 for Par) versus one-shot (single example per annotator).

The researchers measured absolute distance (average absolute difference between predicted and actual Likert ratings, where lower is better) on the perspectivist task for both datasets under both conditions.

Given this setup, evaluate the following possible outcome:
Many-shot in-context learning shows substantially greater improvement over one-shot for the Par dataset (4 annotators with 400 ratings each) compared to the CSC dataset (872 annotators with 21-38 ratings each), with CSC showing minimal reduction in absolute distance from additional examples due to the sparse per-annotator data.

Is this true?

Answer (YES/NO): NO